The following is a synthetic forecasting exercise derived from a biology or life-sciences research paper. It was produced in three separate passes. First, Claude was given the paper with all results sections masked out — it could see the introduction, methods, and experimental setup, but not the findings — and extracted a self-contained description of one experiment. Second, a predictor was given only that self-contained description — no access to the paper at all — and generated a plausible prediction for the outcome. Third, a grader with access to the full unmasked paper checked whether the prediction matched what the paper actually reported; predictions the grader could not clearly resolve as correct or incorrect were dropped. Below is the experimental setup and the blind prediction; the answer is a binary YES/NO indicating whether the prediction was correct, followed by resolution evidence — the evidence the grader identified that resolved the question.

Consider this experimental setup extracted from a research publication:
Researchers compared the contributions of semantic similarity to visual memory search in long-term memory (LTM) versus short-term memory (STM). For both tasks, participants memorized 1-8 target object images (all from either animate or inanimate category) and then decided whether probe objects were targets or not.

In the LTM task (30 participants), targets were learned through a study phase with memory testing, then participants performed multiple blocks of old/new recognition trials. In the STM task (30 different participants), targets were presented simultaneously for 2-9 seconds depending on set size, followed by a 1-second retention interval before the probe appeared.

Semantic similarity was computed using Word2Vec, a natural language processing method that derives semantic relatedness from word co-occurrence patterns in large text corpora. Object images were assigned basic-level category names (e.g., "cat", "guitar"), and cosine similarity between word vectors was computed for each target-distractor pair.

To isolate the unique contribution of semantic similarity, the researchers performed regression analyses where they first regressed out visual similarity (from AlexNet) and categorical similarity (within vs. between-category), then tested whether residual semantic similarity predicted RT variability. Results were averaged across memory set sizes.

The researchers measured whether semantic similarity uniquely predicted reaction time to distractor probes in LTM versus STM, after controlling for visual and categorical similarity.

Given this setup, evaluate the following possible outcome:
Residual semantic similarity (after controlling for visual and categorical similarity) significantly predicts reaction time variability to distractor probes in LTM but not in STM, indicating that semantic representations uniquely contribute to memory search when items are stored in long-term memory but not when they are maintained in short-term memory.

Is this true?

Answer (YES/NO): YES